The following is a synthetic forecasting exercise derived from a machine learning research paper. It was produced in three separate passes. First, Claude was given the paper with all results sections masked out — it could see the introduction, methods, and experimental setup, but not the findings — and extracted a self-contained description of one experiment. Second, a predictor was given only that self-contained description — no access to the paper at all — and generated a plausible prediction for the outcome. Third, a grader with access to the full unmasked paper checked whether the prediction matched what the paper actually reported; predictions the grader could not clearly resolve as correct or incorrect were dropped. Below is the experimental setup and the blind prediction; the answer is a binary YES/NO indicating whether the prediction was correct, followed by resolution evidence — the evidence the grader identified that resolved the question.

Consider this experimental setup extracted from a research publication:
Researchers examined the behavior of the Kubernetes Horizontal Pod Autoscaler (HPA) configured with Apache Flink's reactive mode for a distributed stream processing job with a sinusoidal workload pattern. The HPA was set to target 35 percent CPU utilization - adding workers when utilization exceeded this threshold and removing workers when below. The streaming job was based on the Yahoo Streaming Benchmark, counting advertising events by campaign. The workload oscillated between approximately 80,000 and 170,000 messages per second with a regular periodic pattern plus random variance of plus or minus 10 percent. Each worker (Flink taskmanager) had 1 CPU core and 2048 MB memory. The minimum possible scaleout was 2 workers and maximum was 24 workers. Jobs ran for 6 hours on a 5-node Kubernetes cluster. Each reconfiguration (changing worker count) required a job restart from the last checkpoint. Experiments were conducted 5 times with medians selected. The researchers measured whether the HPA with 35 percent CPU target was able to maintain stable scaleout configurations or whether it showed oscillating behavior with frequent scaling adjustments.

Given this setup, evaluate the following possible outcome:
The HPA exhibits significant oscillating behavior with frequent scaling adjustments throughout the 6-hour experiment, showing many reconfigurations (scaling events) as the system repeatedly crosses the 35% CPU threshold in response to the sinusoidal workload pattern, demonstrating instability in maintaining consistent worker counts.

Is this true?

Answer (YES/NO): YES